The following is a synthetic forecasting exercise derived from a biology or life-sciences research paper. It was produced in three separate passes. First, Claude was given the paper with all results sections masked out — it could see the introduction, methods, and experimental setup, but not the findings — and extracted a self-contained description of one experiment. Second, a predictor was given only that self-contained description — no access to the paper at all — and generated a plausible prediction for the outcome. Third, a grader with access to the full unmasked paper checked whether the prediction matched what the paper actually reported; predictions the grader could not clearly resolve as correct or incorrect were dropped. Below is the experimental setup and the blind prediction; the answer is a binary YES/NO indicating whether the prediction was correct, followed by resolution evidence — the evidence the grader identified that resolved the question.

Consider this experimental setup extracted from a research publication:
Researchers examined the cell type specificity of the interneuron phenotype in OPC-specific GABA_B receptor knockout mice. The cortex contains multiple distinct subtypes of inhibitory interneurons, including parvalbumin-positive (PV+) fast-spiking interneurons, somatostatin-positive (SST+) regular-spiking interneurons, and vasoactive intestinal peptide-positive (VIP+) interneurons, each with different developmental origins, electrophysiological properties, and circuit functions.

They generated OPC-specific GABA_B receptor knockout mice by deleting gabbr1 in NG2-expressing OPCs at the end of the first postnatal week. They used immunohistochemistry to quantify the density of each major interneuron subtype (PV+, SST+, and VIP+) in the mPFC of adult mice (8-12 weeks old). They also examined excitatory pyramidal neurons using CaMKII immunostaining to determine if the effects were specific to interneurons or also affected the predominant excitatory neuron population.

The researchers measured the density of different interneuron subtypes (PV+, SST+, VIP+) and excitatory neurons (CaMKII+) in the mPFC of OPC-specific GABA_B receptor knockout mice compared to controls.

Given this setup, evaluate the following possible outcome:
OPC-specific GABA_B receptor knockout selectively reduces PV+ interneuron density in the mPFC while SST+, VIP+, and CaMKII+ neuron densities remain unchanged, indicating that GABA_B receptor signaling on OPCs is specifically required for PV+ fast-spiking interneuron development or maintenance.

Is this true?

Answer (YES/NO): NO